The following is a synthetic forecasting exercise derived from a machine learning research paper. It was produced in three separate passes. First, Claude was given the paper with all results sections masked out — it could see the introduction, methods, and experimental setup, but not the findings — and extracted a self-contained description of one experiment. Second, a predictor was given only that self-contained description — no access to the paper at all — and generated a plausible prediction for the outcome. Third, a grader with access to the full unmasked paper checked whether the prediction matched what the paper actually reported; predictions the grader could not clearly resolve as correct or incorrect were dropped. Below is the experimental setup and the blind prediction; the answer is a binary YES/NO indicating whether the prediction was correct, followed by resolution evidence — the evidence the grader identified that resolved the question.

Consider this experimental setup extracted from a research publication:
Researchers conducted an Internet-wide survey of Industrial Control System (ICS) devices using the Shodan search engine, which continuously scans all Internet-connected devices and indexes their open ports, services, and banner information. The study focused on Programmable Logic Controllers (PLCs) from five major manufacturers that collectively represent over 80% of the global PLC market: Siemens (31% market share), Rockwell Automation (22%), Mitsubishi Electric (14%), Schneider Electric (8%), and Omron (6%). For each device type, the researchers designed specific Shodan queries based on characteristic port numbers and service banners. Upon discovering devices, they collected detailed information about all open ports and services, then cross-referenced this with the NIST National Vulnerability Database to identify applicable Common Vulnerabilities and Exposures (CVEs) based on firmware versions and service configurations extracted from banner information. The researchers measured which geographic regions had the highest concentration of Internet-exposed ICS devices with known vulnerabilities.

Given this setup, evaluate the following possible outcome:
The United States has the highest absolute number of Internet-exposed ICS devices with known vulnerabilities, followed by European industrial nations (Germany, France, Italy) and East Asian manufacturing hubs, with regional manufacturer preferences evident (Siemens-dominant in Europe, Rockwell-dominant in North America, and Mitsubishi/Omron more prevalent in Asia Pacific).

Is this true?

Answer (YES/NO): NO